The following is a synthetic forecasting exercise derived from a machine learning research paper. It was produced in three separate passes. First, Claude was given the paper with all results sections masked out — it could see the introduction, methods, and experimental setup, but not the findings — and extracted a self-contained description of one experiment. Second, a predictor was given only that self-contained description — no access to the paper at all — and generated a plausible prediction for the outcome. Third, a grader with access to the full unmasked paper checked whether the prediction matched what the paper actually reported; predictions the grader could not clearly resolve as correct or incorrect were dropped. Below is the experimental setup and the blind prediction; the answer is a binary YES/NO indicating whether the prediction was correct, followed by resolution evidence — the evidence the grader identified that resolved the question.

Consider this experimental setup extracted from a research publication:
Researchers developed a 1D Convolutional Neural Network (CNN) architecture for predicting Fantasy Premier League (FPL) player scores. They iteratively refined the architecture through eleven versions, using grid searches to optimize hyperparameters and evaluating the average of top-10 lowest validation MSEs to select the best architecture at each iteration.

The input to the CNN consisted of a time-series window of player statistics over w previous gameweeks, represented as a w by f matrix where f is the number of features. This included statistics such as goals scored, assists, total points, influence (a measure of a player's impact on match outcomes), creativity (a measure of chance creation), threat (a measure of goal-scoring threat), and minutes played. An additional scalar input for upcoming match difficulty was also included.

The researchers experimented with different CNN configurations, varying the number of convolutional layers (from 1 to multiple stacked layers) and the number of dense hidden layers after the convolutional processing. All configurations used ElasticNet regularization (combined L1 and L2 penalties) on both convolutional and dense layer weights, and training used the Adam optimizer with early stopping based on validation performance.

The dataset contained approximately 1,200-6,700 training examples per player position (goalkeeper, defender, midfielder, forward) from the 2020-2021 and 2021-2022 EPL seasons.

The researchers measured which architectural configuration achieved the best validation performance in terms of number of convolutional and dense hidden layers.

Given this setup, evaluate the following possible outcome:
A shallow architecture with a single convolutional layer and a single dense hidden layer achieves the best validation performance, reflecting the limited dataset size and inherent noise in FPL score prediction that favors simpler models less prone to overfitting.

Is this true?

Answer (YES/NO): YES